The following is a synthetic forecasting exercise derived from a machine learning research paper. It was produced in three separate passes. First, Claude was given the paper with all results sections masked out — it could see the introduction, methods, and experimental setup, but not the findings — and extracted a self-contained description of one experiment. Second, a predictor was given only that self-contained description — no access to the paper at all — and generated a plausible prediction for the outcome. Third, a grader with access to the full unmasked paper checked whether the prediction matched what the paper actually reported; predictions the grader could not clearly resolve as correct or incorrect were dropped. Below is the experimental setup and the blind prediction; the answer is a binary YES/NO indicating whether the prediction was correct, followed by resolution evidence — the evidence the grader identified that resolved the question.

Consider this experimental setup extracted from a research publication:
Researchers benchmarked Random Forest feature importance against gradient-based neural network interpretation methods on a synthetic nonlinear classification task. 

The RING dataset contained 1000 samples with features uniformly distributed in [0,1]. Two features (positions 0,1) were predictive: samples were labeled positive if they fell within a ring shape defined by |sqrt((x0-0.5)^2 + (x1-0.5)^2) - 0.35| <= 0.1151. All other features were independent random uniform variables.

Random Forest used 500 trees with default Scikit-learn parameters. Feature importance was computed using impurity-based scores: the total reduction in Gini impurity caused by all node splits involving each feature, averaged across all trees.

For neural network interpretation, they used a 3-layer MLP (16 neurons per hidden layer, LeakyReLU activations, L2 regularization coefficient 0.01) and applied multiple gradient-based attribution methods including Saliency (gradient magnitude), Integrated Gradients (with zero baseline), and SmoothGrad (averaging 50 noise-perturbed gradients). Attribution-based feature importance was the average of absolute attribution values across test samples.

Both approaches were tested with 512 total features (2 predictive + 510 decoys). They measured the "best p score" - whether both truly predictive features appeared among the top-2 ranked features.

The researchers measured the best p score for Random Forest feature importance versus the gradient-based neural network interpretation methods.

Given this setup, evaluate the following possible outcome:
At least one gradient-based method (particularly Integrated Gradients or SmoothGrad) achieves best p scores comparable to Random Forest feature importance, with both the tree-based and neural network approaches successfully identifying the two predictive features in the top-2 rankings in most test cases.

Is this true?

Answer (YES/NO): NO